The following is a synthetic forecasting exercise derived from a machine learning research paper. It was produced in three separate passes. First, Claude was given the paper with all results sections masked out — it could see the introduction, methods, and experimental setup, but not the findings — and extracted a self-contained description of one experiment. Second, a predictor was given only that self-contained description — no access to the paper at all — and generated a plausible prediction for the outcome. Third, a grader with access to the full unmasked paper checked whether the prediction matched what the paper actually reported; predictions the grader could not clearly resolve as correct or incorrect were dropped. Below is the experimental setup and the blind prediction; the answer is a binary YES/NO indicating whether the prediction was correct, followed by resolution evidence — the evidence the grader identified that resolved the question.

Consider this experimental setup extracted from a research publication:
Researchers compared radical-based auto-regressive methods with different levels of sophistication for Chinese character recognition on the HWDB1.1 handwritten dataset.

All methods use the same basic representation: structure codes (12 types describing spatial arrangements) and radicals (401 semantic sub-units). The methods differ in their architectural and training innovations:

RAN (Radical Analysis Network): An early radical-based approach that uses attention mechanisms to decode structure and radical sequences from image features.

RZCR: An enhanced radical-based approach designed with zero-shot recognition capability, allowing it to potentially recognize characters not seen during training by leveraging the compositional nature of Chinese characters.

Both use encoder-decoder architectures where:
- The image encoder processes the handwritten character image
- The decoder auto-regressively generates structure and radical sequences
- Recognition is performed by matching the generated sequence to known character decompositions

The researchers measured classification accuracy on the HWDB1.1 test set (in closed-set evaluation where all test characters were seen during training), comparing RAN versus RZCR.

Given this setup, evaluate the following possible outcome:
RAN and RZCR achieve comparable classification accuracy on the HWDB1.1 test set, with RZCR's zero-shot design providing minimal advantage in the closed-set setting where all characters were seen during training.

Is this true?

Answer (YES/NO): NO